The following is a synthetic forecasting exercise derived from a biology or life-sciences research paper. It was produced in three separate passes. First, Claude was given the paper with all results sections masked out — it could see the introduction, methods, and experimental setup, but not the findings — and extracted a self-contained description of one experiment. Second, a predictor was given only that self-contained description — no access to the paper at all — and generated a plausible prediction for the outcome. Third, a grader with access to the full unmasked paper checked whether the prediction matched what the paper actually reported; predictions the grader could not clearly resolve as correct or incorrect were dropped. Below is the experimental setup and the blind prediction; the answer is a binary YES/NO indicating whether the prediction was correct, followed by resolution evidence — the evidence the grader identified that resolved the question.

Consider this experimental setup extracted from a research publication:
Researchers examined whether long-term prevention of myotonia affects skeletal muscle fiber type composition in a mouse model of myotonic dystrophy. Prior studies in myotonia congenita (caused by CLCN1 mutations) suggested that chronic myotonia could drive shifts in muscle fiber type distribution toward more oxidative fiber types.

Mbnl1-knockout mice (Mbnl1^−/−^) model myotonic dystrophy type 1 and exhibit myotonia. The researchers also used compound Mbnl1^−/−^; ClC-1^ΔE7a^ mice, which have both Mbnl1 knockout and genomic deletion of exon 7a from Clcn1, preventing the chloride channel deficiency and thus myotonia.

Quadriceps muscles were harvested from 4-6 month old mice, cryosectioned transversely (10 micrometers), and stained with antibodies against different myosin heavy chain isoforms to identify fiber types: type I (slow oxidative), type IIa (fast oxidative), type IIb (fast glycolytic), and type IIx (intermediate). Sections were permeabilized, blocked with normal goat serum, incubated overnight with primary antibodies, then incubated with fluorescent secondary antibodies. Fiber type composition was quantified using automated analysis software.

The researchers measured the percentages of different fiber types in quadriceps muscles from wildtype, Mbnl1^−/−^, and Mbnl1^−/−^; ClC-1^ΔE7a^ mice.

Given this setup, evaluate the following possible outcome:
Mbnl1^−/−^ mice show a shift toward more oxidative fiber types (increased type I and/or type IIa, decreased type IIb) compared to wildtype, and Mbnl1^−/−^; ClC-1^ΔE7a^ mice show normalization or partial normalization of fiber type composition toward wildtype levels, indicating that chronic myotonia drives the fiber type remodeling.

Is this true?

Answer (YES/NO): YES